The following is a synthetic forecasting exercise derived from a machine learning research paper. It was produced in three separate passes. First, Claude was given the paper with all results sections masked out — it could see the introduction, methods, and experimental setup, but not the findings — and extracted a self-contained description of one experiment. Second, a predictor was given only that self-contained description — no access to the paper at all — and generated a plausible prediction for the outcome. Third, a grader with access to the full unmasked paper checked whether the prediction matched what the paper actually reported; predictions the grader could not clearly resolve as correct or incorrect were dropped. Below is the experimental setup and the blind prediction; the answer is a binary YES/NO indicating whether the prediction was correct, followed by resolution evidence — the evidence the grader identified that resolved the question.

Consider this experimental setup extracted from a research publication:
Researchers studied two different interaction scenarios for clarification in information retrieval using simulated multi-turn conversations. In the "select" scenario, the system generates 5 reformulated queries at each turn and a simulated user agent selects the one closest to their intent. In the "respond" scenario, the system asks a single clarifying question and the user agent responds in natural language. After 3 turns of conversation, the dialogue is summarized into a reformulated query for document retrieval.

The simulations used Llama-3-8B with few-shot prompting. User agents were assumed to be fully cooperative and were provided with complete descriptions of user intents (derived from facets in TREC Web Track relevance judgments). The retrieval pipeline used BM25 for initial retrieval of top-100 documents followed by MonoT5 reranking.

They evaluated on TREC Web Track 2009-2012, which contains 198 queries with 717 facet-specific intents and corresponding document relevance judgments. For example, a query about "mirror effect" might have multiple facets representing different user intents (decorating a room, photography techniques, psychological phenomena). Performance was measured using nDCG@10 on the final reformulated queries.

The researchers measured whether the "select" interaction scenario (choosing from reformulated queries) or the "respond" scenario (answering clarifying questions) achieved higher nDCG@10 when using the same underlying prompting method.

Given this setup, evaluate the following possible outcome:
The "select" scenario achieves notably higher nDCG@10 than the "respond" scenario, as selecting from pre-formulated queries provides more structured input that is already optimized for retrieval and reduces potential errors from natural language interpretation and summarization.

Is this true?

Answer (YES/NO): NO